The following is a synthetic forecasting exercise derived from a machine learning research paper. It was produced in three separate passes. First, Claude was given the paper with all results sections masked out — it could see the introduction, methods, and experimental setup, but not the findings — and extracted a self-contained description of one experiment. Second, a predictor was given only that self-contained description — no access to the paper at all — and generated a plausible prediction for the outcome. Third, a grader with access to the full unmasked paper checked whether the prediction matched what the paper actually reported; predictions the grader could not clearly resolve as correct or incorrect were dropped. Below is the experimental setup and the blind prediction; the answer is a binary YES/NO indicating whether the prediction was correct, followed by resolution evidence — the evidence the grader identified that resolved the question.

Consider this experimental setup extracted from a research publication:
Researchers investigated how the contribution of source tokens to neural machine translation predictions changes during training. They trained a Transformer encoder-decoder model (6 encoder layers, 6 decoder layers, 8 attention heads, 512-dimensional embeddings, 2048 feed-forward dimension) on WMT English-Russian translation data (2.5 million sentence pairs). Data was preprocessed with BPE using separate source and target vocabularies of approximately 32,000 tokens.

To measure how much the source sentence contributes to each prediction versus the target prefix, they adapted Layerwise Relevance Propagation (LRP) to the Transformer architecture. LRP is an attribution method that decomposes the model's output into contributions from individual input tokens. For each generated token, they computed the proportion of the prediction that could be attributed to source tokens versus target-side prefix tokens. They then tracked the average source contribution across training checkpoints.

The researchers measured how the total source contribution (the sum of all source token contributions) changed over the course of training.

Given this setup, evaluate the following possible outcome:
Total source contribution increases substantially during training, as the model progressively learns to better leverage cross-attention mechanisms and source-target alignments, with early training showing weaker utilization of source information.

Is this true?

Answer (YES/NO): NO